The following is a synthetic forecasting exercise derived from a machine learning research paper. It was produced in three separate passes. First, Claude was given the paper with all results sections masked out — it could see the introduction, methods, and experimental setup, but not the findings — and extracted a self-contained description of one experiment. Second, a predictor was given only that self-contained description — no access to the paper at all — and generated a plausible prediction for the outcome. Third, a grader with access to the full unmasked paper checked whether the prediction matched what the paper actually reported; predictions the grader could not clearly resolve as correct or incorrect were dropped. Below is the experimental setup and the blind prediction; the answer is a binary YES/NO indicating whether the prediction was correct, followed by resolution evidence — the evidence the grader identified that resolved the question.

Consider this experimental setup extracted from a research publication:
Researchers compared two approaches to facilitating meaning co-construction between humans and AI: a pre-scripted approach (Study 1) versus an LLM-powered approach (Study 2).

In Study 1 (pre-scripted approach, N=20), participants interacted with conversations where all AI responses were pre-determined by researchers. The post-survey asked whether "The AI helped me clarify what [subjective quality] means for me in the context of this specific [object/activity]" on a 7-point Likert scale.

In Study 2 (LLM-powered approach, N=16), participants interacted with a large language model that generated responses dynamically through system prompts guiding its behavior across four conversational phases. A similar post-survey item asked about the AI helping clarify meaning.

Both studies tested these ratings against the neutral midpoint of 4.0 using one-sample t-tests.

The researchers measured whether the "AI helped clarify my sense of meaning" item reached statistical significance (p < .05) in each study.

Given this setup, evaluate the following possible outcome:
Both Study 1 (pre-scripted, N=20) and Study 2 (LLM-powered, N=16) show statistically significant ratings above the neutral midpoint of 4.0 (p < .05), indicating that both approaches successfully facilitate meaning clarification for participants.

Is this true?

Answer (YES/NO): NO